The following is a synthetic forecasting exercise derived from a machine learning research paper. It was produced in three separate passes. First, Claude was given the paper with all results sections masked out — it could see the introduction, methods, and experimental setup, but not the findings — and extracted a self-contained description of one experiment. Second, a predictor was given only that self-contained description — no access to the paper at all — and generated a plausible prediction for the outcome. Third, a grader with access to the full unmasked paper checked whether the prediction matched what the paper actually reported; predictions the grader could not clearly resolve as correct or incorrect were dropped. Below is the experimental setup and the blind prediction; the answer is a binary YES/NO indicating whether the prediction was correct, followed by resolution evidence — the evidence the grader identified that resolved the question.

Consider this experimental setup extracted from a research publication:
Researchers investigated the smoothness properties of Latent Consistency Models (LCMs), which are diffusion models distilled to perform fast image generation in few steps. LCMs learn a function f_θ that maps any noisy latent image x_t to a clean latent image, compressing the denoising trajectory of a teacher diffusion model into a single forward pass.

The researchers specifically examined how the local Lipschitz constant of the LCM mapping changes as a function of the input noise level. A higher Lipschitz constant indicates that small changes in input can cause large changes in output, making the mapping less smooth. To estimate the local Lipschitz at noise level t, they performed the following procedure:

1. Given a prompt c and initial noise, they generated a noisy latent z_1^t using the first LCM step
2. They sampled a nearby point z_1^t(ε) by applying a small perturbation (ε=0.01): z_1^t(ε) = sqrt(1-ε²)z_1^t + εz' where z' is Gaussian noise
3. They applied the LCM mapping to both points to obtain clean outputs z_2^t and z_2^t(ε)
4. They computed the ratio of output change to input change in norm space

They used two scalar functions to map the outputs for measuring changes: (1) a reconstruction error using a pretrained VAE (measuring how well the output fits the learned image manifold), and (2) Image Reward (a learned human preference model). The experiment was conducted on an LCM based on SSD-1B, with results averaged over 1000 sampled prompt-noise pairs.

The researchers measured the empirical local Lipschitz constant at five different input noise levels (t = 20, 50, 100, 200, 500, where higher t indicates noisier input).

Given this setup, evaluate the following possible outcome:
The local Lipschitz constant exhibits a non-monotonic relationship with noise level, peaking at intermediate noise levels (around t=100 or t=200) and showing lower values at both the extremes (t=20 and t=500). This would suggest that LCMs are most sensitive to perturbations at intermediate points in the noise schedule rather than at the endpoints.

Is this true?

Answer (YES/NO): NO